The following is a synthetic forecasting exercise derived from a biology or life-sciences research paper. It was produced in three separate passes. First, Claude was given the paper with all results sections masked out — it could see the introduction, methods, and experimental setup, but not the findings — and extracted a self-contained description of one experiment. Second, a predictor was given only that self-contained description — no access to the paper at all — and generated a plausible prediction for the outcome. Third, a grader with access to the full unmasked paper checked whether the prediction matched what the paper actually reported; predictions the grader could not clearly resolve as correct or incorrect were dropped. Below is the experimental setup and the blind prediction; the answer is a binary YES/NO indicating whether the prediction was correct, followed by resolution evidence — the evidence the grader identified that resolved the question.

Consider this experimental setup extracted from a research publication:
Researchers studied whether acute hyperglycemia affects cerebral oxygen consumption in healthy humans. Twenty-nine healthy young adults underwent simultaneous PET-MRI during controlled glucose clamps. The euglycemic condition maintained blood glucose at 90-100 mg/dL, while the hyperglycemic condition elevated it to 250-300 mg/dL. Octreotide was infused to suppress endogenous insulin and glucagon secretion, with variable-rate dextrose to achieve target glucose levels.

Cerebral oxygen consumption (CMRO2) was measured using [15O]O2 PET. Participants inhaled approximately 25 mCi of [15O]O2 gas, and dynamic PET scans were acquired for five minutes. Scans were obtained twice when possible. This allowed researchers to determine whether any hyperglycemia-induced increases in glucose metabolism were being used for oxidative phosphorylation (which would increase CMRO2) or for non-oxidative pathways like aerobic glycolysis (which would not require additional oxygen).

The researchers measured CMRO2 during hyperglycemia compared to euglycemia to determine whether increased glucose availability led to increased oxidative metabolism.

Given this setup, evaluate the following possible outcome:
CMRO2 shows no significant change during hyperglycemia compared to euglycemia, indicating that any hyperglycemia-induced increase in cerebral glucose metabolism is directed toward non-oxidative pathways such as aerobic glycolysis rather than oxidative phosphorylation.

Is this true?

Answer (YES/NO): YES